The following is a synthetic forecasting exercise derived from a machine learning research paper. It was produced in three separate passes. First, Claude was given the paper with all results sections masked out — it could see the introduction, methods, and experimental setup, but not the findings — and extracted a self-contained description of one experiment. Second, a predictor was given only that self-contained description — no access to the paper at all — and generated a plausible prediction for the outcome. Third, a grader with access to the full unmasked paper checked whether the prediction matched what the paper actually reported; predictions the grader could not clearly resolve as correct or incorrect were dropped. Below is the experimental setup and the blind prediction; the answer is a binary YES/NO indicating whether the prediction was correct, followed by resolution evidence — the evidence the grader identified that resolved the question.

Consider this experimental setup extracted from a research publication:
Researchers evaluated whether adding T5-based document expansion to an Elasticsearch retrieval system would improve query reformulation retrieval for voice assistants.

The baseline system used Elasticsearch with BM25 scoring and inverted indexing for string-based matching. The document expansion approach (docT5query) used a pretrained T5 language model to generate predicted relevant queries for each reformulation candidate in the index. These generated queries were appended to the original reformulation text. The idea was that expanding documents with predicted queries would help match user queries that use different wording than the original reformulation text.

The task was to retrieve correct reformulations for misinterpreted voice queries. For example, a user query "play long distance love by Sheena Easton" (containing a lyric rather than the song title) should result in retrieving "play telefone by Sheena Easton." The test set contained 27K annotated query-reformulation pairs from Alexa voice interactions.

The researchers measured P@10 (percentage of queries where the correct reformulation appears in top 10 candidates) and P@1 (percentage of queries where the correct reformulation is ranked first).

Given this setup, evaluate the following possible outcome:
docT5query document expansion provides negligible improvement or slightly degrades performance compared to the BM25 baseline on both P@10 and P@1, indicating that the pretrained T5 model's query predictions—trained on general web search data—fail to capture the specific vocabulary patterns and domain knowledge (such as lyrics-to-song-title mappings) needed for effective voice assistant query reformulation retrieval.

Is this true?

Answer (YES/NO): YES